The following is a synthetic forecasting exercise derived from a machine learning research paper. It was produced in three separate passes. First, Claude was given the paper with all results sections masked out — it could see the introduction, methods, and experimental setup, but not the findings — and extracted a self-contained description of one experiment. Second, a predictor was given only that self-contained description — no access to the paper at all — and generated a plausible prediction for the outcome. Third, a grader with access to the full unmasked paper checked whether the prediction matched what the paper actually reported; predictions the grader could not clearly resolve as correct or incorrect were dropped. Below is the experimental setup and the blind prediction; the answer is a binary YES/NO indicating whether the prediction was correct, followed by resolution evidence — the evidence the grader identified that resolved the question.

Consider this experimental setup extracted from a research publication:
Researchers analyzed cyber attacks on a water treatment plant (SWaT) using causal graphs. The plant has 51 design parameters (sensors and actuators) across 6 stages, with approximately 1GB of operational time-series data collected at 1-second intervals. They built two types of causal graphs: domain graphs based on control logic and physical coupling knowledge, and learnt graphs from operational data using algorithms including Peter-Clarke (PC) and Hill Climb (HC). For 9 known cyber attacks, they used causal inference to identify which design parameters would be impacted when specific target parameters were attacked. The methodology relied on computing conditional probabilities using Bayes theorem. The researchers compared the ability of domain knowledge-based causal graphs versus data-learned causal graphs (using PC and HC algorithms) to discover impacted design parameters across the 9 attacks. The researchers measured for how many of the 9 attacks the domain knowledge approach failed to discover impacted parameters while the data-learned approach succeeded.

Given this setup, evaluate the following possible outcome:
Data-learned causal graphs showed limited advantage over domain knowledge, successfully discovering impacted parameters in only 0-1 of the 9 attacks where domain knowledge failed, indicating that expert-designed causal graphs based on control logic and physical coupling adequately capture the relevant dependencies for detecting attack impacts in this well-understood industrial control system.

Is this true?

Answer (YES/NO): NO